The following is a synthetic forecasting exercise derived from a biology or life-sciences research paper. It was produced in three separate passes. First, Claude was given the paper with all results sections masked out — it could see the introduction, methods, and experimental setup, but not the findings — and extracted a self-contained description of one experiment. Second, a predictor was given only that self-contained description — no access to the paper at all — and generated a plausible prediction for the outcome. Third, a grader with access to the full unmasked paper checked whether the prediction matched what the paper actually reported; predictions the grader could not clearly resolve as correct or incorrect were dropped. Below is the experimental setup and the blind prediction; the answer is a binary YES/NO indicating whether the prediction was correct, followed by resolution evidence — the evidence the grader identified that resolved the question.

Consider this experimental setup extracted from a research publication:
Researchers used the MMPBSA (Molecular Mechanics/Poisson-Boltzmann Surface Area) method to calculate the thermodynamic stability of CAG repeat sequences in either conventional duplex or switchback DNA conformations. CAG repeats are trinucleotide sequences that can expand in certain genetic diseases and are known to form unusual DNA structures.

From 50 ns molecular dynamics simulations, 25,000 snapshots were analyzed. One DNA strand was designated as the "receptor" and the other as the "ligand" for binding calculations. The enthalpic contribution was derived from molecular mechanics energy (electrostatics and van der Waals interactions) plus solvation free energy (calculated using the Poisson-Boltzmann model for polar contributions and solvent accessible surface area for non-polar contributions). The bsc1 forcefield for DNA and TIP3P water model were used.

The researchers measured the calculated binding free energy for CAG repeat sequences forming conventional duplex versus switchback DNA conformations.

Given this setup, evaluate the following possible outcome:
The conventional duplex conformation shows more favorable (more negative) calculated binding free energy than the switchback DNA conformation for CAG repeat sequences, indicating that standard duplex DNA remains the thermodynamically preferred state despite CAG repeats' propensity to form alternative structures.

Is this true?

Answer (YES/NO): YES